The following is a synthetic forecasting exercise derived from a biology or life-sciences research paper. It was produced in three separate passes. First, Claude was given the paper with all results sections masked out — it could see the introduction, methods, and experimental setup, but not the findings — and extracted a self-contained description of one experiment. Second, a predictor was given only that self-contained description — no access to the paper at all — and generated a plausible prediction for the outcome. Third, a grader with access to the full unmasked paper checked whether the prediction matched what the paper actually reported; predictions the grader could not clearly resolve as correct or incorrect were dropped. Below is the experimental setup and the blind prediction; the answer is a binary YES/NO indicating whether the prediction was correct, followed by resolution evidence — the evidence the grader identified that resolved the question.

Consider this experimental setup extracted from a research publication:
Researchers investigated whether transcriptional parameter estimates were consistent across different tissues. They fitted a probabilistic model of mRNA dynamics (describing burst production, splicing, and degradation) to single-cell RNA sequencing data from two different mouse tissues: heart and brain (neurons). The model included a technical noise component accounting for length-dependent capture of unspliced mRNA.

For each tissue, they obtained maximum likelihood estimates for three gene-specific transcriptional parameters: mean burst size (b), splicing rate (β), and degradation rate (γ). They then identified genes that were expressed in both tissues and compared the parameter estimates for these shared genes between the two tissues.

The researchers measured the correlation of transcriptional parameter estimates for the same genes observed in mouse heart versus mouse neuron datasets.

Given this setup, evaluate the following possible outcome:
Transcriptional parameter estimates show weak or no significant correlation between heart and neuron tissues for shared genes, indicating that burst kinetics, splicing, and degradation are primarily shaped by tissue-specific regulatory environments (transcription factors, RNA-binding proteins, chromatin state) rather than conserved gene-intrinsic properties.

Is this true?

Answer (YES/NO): NO